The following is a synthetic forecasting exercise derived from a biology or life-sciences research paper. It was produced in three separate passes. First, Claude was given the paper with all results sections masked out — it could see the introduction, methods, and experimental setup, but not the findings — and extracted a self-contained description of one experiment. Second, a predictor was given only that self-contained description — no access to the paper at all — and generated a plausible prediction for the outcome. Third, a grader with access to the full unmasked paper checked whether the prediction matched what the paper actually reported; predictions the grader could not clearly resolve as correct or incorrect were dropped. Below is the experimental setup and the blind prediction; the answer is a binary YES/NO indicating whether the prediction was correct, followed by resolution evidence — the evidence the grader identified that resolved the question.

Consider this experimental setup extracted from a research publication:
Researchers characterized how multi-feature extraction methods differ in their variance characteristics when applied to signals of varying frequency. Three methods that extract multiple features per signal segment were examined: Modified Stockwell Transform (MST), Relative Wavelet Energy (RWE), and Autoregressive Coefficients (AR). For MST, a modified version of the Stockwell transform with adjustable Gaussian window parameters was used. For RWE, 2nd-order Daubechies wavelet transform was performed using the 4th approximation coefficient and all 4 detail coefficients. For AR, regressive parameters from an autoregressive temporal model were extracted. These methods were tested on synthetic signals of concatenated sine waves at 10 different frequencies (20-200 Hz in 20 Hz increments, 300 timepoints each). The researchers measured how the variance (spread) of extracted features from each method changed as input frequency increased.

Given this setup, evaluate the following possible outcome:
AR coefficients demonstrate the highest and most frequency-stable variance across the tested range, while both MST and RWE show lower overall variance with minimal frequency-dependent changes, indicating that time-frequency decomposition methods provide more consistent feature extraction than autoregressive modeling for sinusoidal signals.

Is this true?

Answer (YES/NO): NO